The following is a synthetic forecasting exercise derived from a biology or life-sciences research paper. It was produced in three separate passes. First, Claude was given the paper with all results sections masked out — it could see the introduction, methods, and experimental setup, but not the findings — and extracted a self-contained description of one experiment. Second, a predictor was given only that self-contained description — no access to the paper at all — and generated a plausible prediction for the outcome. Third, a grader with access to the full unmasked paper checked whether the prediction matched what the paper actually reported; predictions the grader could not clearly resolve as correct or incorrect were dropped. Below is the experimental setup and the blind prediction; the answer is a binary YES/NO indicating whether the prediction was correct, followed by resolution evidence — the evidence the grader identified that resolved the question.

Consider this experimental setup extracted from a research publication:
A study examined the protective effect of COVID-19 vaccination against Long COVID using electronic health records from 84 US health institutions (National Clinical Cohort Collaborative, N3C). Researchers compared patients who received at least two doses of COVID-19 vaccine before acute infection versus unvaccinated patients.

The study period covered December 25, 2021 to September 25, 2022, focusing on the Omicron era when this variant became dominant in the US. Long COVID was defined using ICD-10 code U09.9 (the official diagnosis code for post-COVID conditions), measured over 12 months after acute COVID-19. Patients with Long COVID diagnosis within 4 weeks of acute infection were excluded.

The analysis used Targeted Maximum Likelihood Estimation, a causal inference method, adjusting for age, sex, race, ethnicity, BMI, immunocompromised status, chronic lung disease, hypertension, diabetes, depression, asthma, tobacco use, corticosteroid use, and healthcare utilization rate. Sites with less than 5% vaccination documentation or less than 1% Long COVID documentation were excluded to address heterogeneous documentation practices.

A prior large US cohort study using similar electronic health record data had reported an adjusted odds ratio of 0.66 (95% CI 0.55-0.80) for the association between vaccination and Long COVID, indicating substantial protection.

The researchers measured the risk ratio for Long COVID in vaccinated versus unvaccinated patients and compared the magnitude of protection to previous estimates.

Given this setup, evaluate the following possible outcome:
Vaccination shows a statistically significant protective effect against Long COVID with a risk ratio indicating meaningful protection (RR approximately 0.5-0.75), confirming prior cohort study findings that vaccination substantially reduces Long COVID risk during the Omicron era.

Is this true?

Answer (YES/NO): NO